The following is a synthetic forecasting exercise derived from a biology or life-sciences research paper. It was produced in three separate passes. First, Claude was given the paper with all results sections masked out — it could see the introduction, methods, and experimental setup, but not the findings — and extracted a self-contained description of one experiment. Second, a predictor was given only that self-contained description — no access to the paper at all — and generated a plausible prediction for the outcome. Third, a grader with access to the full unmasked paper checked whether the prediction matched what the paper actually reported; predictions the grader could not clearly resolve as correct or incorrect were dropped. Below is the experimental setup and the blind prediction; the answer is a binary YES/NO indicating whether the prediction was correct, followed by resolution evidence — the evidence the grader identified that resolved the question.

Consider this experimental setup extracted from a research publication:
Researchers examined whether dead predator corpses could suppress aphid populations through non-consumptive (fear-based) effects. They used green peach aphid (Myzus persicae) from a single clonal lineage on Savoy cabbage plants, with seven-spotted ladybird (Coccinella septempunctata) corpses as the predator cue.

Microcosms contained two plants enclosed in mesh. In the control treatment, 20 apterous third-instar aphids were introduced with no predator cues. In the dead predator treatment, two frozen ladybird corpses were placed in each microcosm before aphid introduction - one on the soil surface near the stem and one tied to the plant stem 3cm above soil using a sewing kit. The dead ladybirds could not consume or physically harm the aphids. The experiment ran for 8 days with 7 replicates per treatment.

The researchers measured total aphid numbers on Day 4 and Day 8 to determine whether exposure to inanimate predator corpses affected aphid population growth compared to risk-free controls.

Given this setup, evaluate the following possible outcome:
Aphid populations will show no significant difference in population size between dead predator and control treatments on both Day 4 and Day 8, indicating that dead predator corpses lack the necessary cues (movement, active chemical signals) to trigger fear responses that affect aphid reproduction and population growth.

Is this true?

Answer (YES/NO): NO